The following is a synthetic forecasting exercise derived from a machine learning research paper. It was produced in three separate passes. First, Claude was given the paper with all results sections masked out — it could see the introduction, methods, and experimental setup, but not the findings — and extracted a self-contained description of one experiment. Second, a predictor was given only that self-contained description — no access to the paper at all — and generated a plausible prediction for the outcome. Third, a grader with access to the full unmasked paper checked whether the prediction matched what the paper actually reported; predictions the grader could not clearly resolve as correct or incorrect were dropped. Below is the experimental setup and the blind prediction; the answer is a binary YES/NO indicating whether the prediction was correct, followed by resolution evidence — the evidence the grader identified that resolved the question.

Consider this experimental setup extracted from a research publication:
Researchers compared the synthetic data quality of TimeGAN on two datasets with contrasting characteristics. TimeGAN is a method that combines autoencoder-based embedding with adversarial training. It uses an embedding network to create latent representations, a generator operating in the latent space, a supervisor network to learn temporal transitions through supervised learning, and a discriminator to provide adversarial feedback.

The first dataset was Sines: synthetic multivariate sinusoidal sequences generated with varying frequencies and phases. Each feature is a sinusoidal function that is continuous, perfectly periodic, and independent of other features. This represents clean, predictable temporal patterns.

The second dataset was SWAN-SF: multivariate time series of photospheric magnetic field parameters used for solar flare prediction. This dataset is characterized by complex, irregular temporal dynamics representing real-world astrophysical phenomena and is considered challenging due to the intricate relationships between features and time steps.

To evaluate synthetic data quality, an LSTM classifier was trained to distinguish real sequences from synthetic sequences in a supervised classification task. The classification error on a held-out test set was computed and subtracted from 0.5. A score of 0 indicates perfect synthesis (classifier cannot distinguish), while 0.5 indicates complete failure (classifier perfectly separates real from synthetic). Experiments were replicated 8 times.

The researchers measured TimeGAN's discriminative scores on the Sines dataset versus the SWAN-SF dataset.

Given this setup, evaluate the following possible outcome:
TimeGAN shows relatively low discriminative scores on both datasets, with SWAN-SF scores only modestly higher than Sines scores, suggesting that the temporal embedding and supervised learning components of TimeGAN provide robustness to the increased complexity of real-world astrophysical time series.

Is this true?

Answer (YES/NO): NO